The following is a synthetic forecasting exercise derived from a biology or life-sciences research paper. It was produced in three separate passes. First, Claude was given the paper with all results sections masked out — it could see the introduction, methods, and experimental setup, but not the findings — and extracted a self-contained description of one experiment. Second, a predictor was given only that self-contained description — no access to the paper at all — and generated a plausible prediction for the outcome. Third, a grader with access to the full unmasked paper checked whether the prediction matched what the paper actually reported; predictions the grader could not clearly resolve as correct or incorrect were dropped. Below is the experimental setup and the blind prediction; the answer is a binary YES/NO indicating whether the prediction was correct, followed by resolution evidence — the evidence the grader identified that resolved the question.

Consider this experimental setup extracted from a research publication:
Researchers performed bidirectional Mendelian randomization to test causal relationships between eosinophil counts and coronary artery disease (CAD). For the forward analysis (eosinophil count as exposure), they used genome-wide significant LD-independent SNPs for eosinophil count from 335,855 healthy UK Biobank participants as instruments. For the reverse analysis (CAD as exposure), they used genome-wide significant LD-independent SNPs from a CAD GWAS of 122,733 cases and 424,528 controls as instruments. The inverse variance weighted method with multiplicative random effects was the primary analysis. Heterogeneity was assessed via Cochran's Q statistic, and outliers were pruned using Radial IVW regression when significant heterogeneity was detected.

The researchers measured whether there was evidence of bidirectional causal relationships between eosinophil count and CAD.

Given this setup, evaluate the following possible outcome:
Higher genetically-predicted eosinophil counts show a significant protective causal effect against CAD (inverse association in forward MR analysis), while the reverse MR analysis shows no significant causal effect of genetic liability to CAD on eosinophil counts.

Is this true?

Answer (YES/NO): NO